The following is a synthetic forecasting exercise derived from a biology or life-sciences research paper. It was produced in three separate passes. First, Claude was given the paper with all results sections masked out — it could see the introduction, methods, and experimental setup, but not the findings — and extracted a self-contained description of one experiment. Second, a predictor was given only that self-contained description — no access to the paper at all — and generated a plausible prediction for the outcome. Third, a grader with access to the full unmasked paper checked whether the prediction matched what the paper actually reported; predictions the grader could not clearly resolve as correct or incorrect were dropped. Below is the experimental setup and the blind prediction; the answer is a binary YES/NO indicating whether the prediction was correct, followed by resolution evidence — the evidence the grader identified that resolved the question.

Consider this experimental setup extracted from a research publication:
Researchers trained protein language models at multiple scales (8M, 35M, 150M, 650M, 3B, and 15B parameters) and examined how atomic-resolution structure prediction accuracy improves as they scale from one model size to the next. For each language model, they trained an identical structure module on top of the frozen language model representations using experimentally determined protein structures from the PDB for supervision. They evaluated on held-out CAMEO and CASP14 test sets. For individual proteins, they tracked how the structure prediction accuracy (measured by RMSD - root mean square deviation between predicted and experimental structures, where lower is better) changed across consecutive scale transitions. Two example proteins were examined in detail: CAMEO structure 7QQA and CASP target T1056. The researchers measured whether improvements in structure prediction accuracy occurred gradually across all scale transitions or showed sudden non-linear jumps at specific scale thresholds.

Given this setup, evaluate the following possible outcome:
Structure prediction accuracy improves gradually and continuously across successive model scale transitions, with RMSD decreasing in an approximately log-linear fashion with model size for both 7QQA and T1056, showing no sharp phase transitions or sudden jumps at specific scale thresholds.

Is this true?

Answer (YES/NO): NO